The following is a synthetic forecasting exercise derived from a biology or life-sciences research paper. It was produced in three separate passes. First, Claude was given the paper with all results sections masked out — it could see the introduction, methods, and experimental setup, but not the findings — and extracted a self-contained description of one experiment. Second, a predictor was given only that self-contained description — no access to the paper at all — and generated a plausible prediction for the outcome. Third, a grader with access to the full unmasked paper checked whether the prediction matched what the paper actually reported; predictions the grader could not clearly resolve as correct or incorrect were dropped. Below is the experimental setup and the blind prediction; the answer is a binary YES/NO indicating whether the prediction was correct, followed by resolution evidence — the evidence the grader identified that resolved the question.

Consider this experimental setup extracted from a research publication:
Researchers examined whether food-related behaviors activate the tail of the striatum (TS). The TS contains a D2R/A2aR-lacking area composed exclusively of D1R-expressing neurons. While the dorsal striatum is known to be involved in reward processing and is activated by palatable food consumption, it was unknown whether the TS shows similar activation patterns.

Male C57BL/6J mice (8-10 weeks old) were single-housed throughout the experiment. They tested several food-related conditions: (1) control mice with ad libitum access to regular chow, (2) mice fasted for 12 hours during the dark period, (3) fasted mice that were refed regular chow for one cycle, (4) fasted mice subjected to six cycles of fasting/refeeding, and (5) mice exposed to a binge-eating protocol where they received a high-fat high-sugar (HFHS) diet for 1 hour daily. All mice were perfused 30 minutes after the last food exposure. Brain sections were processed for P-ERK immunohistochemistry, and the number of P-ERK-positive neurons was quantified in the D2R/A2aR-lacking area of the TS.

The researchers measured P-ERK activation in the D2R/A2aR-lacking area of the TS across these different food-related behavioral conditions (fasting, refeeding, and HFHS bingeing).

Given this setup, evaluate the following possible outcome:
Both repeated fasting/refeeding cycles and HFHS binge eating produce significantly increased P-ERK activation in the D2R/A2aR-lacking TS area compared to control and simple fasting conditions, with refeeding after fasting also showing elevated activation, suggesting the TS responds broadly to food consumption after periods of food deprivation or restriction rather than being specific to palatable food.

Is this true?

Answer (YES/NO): NO